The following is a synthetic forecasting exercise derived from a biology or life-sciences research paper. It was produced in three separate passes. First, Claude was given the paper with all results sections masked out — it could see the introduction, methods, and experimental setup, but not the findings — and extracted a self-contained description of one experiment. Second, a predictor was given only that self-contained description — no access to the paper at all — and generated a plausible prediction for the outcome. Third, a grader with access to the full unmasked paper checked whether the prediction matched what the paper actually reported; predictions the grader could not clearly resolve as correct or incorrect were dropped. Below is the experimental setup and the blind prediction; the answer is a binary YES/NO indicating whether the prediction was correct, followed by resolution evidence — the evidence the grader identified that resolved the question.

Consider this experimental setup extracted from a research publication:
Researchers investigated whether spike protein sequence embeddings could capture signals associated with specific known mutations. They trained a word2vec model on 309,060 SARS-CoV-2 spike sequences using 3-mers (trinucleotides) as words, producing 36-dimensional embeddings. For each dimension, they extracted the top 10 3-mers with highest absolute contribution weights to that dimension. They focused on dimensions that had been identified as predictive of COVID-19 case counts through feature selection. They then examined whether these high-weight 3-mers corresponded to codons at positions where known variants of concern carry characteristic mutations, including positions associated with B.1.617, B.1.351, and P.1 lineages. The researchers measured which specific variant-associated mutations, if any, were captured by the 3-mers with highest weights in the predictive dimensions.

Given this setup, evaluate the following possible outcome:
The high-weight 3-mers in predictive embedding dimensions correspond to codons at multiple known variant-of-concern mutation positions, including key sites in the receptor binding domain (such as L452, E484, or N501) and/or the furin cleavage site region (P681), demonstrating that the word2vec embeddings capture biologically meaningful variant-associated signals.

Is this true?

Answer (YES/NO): YES